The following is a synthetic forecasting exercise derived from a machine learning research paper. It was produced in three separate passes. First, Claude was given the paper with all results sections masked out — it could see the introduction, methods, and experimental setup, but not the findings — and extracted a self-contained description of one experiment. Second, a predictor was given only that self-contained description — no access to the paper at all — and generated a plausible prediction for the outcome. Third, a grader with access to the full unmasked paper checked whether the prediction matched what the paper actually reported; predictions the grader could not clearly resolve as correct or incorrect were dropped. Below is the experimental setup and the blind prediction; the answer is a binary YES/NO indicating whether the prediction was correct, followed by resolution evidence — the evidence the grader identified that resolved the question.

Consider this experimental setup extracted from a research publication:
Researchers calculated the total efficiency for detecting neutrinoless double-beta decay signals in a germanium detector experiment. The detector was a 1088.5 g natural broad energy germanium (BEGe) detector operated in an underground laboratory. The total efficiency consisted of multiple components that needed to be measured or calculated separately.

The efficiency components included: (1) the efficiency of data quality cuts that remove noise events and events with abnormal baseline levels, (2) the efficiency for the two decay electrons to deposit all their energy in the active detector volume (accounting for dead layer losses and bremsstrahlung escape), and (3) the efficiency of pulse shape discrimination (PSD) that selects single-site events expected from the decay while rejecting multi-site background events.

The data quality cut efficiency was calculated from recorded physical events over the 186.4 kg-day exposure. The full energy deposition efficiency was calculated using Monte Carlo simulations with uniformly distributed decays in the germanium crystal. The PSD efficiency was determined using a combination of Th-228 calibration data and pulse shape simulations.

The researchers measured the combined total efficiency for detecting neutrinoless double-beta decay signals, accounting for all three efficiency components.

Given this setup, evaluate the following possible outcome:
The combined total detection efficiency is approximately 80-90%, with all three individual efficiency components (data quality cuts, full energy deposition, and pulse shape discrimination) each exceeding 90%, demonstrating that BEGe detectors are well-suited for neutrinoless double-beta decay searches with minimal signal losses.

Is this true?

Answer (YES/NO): NO